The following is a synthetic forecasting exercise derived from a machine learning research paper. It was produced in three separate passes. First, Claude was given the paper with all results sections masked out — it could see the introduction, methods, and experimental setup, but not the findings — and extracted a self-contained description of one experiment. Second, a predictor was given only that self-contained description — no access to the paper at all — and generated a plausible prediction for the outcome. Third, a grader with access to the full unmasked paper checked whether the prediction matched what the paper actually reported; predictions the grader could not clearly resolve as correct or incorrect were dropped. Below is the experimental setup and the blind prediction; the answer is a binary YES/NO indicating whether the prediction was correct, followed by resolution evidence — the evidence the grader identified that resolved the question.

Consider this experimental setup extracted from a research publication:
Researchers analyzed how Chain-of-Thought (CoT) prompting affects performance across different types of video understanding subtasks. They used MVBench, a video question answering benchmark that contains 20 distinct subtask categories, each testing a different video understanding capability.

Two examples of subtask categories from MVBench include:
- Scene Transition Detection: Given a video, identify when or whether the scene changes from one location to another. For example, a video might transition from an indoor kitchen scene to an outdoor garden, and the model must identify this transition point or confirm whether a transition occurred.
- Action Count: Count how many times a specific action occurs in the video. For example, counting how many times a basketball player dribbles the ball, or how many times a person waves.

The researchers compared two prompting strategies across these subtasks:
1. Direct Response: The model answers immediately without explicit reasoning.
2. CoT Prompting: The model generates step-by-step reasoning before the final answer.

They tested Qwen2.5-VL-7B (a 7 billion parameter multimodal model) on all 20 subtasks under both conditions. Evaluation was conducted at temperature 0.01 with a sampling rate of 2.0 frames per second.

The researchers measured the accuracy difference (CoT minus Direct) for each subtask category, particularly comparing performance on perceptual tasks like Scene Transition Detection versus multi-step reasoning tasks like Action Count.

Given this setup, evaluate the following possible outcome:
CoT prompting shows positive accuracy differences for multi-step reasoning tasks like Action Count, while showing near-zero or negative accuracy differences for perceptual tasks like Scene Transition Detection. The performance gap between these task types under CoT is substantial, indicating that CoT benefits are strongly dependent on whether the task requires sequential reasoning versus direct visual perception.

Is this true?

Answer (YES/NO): YES